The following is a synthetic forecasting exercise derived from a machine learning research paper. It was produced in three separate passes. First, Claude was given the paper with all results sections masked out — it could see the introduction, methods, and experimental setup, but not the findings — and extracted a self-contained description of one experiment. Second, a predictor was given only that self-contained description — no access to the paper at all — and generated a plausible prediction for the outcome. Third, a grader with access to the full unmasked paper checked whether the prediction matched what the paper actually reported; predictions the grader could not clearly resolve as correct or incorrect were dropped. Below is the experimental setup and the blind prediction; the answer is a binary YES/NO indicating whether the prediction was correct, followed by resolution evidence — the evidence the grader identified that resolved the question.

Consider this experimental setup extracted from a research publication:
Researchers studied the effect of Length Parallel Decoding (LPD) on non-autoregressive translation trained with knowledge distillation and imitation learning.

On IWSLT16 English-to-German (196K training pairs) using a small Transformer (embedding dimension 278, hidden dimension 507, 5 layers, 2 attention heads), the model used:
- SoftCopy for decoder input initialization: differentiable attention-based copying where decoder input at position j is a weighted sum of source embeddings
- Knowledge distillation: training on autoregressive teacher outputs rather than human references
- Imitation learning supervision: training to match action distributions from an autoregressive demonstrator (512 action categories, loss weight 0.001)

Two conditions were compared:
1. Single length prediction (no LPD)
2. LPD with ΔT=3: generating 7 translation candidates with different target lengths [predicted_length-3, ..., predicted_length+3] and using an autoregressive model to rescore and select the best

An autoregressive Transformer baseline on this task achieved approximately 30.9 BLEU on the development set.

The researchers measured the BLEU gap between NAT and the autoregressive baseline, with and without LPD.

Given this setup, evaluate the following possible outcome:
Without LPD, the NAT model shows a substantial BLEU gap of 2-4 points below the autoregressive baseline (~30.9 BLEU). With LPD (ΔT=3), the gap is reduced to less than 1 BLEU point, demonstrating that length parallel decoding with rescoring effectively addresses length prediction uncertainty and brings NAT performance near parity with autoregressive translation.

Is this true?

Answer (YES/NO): YES